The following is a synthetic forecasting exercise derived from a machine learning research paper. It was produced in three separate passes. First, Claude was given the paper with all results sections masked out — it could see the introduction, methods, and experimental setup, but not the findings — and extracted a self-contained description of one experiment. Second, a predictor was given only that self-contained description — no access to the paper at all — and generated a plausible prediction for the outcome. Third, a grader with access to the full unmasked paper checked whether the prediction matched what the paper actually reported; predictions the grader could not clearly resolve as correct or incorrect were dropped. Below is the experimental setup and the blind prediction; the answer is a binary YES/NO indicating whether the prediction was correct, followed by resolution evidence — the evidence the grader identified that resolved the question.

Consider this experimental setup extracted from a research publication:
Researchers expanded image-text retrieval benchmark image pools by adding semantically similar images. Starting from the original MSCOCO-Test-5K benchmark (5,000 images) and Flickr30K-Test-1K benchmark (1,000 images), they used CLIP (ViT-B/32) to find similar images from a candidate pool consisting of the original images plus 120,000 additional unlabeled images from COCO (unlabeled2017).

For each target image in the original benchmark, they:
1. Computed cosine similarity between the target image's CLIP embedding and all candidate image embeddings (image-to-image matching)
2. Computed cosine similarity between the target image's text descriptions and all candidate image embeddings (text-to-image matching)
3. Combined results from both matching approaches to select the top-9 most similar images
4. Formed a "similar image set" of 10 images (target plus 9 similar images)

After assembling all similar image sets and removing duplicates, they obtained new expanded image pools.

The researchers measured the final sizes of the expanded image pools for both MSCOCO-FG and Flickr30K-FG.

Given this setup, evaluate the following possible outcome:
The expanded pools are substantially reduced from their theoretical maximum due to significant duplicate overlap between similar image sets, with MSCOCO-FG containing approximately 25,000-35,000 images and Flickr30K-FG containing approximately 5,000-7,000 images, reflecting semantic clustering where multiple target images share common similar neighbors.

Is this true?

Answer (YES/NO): YES